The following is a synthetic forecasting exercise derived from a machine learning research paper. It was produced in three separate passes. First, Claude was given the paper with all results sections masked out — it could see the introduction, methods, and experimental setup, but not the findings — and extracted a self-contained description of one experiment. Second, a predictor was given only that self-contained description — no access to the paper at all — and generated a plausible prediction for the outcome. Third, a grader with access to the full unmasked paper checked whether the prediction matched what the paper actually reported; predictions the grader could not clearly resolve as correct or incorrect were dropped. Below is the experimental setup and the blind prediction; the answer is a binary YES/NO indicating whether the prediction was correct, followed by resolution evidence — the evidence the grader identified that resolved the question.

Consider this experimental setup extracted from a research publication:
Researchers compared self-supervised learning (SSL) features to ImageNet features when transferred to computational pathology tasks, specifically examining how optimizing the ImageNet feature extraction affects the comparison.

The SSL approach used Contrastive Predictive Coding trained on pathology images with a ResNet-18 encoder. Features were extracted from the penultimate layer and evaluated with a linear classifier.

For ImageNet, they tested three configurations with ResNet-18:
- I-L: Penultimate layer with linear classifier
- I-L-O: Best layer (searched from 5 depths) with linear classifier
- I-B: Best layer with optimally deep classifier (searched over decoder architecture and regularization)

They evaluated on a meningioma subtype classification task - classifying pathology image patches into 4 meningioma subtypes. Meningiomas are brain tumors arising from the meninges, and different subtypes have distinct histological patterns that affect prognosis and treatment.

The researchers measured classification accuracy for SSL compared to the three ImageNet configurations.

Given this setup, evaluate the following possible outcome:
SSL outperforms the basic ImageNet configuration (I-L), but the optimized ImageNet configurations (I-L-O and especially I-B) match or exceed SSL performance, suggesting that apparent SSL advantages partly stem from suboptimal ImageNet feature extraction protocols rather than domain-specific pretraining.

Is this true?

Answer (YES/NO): NO